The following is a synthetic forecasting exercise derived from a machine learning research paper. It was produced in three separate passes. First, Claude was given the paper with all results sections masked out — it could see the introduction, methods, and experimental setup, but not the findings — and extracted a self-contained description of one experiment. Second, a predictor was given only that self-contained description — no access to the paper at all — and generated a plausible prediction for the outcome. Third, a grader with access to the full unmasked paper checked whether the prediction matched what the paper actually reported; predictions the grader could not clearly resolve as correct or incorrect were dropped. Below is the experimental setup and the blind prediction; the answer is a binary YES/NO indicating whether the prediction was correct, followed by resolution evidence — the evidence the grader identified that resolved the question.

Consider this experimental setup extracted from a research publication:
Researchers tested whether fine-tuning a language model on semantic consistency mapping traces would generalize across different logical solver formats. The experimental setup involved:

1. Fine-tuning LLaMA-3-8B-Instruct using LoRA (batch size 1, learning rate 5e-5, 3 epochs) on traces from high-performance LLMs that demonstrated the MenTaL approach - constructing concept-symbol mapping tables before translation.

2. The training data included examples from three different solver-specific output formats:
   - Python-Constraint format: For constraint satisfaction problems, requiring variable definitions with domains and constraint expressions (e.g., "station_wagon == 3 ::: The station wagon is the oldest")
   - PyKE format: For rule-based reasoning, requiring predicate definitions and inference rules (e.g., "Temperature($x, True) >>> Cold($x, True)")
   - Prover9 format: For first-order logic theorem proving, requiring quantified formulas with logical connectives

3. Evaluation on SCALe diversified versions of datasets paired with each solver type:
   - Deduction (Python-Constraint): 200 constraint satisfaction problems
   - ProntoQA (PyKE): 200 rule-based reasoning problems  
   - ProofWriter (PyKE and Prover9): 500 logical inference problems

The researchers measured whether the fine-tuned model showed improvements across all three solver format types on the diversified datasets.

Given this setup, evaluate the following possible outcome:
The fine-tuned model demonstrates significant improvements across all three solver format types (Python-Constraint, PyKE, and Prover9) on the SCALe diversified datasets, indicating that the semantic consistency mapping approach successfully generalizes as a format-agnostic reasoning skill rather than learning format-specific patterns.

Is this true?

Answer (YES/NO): YES